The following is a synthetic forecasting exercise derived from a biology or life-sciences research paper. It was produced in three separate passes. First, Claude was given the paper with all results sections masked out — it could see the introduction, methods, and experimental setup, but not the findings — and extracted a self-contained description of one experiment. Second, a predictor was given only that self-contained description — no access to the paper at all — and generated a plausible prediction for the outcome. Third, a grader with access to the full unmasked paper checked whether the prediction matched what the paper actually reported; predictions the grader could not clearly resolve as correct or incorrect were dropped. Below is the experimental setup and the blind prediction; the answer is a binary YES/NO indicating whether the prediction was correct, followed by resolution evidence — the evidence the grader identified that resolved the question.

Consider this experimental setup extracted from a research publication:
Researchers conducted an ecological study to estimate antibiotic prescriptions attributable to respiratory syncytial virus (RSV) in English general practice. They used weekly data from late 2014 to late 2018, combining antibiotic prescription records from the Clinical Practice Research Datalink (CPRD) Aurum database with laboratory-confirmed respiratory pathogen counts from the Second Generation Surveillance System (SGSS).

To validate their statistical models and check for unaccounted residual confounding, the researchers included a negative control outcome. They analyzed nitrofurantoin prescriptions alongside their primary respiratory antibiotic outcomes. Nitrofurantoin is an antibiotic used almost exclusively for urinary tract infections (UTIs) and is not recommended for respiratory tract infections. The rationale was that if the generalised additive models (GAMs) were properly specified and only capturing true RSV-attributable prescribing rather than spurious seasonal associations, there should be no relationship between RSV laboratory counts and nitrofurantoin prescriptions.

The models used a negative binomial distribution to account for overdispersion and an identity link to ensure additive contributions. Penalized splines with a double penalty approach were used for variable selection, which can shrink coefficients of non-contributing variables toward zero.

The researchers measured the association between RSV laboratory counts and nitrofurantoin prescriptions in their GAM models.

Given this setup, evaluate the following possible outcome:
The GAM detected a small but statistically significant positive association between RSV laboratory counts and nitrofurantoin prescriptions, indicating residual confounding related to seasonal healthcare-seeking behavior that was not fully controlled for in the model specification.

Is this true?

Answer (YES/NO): NO